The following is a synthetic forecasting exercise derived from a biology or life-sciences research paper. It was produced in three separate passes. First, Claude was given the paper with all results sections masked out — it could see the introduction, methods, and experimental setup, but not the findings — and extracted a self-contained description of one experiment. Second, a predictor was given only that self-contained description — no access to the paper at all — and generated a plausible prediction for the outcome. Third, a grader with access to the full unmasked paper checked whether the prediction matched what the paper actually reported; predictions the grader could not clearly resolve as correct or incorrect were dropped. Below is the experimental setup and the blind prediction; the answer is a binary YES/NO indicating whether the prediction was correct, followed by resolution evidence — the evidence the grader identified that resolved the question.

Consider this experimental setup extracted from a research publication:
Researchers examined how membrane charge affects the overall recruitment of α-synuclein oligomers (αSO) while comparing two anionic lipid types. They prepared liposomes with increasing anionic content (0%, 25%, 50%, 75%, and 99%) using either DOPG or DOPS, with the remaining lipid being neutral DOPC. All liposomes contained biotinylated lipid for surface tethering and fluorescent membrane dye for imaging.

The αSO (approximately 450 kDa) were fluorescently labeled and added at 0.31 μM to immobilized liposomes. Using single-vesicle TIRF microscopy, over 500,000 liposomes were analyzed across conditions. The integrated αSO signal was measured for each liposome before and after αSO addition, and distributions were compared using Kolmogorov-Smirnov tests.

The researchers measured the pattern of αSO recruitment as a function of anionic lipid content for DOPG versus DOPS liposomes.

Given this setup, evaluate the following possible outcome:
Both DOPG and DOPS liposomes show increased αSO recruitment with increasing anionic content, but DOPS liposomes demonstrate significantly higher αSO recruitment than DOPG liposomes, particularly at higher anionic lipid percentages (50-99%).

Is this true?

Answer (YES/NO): NO